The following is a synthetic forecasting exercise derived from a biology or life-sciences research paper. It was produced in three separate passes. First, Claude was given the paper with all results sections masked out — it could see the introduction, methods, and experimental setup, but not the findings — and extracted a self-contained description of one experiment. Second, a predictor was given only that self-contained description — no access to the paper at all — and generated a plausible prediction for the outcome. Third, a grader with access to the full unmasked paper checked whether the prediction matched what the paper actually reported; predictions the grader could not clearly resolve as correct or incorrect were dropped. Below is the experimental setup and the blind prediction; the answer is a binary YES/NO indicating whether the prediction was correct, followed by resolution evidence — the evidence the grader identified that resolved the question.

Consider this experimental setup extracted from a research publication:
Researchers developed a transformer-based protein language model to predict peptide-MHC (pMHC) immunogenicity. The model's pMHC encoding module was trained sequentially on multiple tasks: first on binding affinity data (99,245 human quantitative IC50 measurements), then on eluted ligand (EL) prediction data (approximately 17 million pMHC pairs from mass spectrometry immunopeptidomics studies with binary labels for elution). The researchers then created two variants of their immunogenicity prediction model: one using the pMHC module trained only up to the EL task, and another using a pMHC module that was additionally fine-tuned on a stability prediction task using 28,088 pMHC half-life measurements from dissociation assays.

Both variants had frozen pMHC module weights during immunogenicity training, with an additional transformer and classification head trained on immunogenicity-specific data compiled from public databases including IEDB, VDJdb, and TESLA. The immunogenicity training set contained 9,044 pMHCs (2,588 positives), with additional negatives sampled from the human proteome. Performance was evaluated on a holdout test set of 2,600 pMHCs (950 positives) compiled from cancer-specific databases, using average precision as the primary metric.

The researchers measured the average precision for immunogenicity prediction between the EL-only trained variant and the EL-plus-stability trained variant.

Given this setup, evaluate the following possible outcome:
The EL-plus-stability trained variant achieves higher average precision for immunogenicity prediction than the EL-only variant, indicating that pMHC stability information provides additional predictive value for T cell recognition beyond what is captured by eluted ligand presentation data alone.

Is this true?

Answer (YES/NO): YES